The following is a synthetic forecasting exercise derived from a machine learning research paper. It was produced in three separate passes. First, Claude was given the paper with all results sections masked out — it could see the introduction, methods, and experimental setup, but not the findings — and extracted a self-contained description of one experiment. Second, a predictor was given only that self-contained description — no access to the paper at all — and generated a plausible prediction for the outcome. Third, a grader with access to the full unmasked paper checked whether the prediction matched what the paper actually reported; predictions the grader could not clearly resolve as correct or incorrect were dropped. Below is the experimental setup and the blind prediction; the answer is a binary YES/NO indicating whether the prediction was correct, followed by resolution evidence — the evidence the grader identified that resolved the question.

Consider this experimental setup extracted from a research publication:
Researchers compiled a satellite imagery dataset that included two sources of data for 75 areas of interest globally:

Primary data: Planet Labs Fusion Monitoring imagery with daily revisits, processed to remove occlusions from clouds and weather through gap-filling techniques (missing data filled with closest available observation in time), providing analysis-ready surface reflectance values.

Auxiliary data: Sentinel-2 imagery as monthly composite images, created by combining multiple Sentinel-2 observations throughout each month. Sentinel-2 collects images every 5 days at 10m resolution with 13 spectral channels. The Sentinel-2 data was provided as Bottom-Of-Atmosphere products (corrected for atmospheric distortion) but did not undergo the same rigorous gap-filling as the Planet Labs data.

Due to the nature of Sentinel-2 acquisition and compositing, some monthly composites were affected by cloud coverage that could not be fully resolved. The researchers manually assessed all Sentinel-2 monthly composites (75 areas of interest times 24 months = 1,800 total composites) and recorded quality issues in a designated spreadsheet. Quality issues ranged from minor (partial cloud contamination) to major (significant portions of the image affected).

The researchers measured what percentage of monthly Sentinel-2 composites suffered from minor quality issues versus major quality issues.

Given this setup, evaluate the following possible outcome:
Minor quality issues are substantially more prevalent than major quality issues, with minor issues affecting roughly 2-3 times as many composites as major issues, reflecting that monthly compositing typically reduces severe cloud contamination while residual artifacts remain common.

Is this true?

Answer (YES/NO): NO